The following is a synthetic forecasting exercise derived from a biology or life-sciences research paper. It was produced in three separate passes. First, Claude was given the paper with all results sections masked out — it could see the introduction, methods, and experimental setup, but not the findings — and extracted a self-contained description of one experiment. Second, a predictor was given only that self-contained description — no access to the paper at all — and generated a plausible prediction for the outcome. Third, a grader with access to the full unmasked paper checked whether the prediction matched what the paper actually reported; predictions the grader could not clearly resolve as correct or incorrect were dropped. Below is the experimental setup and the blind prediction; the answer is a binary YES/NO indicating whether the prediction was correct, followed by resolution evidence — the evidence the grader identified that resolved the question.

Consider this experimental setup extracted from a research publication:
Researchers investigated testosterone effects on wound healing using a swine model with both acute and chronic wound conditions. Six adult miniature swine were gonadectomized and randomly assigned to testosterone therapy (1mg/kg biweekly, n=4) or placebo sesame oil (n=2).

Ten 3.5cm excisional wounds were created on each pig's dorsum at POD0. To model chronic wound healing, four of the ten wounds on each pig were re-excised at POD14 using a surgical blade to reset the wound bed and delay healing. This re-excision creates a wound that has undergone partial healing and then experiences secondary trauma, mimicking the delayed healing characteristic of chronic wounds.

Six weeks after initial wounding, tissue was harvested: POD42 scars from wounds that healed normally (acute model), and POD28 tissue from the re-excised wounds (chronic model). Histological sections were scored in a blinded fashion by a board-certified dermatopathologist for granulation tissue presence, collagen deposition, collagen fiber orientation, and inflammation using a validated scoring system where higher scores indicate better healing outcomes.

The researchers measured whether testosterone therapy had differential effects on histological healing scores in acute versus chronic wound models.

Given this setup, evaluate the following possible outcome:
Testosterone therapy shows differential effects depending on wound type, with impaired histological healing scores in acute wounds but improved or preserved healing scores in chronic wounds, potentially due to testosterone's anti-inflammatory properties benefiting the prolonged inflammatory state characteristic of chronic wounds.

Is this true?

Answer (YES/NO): NO